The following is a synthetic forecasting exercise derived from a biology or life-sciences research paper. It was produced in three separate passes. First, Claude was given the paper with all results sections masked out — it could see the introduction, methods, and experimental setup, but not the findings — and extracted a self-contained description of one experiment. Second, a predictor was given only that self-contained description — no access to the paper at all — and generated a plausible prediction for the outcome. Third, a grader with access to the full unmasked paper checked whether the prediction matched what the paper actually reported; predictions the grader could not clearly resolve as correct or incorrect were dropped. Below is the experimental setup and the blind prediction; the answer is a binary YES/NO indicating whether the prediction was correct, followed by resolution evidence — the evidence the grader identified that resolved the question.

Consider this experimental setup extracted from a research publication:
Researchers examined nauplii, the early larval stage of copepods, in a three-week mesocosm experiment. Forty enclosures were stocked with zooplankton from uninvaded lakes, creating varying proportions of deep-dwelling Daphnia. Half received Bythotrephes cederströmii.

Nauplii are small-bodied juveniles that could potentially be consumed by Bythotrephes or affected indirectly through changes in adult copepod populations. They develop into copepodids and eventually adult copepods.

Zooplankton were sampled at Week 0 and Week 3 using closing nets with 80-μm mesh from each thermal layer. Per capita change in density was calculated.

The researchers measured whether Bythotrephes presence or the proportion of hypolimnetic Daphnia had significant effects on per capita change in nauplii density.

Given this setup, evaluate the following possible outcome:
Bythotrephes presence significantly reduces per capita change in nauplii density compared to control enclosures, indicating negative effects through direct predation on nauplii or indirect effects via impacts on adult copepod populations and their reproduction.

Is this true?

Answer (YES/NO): NO